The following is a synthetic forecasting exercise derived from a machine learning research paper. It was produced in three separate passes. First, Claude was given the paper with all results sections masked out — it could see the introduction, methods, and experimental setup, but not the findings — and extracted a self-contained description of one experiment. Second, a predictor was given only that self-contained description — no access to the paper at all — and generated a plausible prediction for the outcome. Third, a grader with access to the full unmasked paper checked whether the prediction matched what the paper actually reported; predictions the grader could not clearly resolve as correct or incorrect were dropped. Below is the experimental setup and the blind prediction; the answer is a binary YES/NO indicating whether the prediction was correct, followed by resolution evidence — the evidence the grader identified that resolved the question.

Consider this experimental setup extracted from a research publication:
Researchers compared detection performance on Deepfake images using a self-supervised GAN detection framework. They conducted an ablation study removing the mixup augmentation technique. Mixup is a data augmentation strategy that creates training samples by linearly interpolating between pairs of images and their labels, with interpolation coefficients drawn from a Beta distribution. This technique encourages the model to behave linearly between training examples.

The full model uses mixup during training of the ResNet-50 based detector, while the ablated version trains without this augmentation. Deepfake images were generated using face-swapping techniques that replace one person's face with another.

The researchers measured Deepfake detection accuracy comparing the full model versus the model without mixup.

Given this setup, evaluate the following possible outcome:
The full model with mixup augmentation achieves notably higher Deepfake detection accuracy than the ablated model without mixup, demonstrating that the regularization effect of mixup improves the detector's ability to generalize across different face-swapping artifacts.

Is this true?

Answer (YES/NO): YES